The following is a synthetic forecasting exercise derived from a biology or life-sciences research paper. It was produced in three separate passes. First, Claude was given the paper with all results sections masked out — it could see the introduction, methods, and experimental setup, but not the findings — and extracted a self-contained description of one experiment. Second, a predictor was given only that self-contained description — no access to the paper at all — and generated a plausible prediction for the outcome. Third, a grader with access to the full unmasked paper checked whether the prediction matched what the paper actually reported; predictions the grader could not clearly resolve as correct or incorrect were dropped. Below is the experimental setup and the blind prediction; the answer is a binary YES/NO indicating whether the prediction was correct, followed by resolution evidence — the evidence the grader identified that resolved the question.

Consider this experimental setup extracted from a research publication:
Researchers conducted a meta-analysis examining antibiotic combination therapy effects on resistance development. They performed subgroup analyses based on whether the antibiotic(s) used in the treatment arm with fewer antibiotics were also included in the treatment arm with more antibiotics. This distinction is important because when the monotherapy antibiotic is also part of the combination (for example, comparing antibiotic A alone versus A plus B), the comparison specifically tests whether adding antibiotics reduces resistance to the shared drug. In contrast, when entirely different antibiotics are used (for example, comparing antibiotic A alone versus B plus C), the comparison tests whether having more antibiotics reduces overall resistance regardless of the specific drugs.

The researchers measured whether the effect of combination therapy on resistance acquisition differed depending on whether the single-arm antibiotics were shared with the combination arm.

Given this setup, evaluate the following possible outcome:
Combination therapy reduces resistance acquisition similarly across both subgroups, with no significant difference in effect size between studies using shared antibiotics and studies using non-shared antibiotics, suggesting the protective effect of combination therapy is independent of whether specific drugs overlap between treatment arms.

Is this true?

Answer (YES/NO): NO